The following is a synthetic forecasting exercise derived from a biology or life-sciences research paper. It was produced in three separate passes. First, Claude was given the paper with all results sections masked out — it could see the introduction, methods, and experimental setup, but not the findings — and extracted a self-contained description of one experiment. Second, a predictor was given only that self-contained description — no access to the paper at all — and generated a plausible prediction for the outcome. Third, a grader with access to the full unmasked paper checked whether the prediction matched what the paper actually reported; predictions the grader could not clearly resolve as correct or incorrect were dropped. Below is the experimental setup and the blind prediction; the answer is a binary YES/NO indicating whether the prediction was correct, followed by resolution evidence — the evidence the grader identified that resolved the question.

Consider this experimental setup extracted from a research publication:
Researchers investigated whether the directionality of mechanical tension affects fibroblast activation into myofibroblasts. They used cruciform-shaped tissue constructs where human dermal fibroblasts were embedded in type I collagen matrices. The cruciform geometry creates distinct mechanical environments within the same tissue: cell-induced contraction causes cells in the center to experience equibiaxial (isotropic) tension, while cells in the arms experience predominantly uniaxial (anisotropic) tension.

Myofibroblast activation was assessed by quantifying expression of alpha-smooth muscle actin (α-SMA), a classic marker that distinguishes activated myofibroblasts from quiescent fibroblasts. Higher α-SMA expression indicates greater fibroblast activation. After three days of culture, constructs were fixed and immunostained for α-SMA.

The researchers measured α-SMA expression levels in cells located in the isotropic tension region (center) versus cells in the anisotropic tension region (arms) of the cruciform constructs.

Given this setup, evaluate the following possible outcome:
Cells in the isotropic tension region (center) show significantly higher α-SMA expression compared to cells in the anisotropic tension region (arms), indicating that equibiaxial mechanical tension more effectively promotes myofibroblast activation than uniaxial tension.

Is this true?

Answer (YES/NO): NO